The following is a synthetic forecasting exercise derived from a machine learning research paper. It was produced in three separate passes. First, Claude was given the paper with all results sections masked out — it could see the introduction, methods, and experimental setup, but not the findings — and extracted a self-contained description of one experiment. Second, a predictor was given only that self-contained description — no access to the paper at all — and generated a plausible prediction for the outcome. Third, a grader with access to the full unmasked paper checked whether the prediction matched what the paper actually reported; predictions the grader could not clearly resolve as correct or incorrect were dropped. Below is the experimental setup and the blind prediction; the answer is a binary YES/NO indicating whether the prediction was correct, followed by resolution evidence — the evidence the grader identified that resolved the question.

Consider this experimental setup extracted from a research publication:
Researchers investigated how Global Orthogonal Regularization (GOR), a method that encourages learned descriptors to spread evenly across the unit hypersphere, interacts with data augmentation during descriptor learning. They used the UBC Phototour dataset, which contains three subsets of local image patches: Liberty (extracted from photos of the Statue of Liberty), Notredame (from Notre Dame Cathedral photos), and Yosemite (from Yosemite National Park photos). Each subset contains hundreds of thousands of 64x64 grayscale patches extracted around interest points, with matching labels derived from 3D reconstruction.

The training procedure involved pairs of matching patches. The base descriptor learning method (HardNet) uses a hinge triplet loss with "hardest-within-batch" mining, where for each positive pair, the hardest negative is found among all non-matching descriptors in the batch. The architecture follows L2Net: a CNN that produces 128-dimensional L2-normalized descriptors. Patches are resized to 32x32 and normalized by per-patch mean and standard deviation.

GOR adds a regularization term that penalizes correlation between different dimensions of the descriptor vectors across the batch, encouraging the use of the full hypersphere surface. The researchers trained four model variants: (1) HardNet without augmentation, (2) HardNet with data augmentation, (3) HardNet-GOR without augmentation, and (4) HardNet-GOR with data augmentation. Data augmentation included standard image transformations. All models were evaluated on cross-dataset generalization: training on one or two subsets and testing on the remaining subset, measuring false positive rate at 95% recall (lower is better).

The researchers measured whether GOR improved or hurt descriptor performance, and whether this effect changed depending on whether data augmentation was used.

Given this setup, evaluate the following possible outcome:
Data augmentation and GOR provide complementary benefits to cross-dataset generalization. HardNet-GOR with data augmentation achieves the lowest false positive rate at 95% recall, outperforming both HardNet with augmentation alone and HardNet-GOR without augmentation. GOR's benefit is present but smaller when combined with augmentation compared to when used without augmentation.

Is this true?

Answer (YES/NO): NO